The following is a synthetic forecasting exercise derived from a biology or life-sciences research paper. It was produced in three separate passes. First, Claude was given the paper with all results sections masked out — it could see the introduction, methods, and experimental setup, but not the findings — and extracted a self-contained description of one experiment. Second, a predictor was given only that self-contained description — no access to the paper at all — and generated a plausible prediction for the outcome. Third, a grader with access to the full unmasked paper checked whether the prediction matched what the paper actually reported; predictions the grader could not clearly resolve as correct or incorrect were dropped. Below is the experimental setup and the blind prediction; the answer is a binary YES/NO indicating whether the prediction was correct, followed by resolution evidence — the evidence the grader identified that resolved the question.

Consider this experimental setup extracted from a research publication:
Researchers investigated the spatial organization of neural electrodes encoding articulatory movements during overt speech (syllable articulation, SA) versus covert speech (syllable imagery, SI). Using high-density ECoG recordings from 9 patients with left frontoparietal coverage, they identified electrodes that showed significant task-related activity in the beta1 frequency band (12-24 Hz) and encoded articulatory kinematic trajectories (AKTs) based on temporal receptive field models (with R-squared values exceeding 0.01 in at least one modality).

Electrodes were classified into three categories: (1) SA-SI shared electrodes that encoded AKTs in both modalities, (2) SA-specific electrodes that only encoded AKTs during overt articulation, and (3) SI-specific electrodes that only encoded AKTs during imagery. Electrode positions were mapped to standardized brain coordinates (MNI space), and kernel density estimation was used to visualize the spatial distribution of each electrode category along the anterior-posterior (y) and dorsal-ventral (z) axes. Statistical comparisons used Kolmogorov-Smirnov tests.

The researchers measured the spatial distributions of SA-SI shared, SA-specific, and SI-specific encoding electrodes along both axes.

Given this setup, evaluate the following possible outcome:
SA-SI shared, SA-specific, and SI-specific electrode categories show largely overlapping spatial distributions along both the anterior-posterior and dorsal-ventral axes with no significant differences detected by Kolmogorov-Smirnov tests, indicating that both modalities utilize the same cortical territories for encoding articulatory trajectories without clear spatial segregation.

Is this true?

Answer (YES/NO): NO